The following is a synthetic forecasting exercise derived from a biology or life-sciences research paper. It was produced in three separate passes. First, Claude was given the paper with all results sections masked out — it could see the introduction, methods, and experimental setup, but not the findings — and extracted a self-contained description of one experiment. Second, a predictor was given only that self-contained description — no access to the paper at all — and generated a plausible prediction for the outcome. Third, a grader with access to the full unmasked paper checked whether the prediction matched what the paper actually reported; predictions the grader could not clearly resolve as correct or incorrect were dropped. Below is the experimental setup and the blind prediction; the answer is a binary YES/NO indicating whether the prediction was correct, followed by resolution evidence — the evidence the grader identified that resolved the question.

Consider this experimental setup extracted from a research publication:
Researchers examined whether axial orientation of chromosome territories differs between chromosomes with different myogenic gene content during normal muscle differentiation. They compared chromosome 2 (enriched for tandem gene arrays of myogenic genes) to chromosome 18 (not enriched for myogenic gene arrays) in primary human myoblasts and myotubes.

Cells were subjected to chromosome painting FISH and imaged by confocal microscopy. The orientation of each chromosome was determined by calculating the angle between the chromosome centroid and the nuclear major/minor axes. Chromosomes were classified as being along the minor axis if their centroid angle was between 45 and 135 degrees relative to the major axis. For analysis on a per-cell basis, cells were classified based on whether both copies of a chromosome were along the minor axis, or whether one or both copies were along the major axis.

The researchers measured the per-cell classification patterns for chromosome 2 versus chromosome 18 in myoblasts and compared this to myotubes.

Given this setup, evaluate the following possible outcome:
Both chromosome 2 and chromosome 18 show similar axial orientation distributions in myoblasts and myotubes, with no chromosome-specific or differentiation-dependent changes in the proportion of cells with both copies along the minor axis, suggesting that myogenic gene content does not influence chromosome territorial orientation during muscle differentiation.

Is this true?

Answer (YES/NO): NO